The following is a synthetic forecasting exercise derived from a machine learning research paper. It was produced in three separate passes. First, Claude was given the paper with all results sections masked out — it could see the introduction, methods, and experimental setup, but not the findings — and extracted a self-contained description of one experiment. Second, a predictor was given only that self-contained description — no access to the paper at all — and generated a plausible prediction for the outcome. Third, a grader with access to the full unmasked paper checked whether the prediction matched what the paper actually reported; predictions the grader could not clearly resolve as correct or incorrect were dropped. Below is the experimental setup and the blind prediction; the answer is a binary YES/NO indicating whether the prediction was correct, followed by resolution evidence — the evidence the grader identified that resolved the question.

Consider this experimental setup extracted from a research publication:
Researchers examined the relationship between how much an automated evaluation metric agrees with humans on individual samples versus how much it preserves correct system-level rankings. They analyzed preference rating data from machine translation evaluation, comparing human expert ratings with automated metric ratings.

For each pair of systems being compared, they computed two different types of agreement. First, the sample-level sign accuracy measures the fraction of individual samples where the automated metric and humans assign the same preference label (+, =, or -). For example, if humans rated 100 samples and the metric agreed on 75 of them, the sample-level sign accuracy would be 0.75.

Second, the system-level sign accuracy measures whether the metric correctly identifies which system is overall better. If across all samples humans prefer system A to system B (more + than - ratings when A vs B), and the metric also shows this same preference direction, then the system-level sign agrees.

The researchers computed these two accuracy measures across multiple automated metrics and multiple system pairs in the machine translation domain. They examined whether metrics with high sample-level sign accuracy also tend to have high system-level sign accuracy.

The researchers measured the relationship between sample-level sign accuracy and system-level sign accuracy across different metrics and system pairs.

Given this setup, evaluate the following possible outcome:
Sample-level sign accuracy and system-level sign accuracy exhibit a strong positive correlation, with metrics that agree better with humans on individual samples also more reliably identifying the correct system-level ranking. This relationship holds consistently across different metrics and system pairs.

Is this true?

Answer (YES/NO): NO